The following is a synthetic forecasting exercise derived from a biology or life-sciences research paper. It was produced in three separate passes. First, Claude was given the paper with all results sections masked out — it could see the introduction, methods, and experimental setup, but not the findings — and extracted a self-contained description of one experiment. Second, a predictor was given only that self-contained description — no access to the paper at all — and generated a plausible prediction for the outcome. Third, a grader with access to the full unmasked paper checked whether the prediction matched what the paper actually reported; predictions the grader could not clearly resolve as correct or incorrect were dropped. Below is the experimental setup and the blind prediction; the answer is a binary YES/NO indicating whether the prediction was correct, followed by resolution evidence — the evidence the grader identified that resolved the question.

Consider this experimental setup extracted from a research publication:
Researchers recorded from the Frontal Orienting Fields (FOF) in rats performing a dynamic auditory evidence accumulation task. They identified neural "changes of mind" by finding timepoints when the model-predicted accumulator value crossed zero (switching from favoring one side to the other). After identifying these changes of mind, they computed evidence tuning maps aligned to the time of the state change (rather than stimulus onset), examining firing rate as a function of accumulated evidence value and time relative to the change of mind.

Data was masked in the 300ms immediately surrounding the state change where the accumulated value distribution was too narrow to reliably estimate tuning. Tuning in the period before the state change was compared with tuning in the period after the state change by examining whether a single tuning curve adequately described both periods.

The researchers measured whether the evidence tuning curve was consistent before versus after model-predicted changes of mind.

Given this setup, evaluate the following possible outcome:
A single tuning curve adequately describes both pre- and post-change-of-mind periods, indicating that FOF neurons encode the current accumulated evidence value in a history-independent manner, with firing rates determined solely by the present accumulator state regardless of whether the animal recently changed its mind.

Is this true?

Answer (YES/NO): YES